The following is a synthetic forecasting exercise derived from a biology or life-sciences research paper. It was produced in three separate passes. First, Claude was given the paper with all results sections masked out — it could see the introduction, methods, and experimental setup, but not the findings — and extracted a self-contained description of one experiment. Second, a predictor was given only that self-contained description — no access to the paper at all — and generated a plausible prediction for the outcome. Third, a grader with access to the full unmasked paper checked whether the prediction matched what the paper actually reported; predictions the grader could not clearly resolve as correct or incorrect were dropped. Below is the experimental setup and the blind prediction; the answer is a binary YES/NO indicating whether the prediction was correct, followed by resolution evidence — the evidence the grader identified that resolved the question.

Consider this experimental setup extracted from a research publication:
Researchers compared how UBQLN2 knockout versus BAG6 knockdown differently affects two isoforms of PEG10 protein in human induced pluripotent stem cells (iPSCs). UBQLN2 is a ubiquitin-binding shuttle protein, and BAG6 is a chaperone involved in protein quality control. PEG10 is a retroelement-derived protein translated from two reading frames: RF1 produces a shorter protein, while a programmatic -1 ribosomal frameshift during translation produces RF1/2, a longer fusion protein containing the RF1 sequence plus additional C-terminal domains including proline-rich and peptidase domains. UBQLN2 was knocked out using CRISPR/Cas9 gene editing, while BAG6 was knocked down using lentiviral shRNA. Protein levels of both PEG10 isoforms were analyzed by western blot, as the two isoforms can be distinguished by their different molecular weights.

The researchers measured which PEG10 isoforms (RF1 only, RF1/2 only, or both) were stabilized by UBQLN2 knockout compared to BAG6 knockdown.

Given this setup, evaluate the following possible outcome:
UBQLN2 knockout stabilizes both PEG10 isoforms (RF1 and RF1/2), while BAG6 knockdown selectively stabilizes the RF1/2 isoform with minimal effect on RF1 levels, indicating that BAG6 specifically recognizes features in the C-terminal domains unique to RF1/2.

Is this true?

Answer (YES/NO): NO